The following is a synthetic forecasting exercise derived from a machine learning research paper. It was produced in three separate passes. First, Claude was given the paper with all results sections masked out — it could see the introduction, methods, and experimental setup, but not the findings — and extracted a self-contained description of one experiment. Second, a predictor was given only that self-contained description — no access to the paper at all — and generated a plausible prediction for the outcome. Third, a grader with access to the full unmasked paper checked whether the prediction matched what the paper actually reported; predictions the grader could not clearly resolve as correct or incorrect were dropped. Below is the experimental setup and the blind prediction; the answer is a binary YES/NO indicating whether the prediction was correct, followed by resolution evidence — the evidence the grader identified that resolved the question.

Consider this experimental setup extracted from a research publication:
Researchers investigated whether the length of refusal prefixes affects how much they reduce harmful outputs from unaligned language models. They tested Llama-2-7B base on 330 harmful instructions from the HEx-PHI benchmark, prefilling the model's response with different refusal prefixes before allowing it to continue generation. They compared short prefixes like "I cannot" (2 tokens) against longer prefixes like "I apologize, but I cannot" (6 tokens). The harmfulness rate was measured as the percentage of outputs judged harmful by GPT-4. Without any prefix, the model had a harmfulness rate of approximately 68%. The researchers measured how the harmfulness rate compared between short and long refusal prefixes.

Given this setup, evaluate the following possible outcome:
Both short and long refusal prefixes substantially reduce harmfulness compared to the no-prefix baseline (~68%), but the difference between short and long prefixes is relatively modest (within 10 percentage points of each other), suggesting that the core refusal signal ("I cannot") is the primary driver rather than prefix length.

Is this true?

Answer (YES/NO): NO